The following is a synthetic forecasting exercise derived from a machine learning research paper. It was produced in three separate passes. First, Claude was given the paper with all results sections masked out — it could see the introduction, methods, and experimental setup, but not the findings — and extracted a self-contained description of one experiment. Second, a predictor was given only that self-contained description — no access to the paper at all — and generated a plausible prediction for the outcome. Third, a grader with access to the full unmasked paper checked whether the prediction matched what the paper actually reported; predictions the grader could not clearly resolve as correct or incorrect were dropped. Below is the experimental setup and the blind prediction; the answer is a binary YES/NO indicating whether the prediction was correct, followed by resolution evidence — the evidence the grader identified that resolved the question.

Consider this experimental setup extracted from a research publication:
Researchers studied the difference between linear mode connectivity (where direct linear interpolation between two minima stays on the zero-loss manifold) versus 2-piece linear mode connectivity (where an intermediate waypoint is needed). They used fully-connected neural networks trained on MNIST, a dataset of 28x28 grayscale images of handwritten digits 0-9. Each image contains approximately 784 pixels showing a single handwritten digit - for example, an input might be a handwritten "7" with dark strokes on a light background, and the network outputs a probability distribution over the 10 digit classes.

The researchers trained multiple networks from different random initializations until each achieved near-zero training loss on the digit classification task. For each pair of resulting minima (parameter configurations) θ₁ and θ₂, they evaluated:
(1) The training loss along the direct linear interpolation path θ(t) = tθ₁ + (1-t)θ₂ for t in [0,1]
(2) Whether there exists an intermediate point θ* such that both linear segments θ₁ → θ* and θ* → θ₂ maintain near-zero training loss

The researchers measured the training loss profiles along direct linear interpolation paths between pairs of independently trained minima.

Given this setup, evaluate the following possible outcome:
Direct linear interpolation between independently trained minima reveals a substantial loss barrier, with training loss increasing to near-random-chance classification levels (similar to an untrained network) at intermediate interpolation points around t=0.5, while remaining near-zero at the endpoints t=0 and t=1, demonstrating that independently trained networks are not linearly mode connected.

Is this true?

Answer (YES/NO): NO